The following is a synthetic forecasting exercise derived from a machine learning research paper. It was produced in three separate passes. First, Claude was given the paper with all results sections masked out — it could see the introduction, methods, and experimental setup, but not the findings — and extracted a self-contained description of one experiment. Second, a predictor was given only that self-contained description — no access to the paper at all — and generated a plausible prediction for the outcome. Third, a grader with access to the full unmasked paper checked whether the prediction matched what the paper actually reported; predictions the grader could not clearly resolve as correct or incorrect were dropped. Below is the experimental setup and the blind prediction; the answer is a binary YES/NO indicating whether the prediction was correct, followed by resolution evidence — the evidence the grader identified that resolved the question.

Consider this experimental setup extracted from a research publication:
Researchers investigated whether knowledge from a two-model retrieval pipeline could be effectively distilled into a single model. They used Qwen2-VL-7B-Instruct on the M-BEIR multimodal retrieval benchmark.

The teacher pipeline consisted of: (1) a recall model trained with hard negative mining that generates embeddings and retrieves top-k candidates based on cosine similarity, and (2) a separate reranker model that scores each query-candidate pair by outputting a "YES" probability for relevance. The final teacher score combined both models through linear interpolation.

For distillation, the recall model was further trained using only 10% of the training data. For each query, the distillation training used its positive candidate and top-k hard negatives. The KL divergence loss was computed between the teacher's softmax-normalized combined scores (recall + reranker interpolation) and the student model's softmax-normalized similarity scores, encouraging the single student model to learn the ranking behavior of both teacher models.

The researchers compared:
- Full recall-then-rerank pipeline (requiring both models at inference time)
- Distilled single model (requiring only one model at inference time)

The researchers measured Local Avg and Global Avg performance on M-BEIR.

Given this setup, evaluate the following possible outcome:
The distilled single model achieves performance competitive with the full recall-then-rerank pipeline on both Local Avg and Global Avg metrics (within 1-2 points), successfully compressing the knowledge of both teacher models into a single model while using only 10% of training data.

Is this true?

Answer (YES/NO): YES